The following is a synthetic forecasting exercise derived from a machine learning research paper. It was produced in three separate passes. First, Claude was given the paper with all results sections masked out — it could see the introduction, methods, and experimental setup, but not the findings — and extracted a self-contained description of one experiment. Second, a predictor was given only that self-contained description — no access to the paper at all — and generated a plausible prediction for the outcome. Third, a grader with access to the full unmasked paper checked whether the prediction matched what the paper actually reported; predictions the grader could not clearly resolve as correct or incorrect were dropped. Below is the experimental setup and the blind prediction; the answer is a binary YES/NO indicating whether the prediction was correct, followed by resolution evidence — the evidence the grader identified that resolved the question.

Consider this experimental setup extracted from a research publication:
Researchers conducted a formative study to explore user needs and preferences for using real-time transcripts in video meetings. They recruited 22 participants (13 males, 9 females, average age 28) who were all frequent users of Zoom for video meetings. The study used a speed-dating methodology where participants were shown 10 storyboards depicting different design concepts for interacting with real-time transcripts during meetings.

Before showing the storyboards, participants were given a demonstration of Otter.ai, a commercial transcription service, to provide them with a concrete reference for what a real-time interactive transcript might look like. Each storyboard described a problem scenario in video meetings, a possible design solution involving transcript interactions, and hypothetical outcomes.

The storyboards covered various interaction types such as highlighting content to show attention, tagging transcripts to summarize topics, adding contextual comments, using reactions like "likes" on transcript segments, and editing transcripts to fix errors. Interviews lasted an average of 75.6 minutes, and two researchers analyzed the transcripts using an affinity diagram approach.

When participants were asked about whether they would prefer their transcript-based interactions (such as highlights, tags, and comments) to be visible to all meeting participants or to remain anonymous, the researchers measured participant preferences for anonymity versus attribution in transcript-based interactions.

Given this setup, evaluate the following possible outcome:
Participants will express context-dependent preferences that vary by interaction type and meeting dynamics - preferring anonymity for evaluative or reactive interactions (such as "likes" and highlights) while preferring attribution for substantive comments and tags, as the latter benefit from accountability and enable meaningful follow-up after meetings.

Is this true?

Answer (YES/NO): NO